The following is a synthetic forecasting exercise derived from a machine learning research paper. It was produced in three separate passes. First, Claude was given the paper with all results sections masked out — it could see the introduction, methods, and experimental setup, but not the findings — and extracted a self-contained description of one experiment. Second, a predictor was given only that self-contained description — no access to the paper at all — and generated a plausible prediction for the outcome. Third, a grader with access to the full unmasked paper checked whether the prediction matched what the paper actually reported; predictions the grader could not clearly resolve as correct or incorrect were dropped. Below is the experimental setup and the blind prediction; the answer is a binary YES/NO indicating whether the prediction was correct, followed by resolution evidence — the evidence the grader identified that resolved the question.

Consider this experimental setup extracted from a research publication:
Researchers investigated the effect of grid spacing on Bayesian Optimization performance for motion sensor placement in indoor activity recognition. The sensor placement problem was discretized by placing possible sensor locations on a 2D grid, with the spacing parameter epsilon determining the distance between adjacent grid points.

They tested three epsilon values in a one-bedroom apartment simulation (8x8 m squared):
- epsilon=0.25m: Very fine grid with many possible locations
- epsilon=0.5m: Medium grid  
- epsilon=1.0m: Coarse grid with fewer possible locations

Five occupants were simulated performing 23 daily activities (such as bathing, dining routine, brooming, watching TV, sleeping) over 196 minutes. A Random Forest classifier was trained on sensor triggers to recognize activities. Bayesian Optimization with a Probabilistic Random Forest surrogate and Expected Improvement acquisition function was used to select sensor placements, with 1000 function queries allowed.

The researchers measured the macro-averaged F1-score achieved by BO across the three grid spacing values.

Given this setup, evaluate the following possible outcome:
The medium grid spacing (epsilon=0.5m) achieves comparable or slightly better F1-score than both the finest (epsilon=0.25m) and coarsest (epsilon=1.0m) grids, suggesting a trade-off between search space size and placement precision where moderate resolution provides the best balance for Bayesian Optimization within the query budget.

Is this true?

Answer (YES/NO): NO